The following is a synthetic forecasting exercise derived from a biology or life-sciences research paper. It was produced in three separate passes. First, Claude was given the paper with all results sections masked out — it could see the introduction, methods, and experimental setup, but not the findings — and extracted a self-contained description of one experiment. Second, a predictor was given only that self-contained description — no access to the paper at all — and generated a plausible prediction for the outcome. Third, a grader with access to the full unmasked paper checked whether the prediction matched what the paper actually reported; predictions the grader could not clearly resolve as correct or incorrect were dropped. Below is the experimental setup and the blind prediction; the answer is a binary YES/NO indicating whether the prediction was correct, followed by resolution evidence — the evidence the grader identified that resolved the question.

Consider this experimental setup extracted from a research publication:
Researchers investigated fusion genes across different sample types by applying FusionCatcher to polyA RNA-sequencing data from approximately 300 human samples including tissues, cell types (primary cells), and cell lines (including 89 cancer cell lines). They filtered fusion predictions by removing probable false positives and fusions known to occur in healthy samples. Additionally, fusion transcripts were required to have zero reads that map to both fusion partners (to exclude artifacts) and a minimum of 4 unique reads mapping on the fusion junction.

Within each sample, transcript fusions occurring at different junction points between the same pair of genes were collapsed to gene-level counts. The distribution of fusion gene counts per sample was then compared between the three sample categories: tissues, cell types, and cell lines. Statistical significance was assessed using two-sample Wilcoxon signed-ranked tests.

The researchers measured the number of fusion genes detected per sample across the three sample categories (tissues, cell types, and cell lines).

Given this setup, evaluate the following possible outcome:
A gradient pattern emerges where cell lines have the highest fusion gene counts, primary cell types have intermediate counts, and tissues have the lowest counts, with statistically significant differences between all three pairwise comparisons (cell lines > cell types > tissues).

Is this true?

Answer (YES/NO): NO